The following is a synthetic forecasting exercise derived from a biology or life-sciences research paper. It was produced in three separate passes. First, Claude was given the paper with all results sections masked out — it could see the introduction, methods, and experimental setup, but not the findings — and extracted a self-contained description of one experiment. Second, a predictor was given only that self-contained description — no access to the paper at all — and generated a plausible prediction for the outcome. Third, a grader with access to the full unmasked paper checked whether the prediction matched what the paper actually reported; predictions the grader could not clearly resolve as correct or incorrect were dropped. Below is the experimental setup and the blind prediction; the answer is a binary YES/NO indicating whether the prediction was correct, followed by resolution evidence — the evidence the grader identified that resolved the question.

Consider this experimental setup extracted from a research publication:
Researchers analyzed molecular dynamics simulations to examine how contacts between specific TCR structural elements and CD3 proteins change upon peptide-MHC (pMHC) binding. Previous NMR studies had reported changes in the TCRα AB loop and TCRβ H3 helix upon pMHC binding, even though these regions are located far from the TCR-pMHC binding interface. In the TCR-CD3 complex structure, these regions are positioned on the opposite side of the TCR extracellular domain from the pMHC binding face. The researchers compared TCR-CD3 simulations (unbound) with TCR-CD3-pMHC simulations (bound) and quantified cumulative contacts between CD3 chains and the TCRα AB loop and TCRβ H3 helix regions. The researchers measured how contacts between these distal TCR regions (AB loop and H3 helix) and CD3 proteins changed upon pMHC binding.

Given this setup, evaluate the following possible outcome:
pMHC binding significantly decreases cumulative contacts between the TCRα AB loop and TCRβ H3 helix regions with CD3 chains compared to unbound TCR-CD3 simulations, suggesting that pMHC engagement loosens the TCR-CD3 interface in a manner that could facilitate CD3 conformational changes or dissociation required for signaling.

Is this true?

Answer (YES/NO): NO